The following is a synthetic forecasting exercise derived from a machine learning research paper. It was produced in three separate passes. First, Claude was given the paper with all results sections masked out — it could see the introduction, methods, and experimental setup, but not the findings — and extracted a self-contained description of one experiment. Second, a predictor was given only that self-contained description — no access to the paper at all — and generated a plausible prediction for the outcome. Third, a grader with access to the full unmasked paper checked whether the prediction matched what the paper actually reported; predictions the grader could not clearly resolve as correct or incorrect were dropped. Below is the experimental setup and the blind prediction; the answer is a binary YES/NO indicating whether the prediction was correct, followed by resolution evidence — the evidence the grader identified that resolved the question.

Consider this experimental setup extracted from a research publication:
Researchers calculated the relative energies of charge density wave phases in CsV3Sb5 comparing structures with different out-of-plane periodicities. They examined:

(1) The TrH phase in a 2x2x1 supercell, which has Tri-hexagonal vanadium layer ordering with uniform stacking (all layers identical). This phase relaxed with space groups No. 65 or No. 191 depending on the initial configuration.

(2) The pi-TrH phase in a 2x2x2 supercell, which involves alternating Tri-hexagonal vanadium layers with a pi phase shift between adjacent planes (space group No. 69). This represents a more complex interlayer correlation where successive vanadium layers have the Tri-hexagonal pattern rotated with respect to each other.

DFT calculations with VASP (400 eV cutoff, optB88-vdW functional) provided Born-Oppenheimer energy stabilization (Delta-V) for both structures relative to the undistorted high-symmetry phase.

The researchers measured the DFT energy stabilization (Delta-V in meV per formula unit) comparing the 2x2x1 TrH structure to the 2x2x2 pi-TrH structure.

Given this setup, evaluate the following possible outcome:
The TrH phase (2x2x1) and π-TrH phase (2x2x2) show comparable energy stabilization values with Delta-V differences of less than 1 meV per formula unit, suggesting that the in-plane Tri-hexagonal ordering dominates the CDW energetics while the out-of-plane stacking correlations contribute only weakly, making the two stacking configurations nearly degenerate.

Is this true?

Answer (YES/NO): NO